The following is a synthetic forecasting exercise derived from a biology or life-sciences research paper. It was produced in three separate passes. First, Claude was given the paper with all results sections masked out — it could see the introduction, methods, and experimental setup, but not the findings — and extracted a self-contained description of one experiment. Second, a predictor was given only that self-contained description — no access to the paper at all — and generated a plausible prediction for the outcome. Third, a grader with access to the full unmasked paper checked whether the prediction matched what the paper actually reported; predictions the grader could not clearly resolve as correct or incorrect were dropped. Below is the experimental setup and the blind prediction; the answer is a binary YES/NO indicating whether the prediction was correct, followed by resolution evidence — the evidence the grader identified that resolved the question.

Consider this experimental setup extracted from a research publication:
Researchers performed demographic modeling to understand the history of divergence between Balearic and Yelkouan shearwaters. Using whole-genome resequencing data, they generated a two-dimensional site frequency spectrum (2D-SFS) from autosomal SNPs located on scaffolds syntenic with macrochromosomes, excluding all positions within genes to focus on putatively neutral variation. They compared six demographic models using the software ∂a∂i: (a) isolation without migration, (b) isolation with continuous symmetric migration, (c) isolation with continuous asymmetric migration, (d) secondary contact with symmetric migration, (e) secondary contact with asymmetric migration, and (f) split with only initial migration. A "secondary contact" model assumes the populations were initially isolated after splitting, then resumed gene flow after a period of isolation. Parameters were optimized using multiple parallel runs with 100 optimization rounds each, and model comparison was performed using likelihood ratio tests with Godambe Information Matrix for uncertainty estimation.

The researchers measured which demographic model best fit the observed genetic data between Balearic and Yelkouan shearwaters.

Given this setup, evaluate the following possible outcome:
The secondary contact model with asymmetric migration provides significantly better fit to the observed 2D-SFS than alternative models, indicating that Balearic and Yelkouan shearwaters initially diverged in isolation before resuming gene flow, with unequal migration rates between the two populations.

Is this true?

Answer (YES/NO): YES